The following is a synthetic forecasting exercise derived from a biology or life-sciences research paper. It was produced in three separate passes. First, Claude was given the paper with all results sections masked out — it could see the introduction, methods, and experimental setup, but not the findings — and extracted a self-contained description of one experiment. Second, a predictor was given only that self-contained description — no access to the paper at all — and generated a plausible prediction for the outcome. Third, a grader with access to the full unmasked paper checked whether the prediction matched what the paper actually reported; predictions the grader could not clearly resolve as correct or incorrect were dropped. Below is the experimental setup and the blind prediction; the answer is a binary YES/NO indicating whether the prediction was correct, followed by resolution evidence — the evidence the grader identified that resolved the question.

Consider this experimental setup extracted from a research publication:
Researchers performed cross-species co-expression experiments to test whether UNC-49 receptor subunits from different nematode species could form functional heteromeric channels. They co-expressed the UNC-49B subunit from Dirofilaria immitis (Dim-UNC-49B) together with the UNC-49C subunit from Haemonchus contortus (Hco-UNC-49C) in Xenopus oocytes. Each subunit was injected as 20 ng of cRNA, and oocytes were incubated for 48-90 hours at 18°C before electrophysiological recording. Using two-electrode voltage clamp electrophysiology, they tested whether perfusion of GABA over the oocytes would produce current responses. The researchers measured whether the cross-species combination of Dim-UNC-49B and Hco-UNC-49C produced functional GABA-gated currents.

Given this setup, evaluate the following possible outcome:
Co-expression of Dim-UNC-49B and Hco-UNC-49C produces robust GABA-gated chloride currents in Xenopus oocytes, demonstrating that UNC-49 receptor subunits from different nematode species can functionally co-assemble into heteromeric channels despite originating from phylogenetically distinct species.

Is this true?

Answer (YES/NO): YES